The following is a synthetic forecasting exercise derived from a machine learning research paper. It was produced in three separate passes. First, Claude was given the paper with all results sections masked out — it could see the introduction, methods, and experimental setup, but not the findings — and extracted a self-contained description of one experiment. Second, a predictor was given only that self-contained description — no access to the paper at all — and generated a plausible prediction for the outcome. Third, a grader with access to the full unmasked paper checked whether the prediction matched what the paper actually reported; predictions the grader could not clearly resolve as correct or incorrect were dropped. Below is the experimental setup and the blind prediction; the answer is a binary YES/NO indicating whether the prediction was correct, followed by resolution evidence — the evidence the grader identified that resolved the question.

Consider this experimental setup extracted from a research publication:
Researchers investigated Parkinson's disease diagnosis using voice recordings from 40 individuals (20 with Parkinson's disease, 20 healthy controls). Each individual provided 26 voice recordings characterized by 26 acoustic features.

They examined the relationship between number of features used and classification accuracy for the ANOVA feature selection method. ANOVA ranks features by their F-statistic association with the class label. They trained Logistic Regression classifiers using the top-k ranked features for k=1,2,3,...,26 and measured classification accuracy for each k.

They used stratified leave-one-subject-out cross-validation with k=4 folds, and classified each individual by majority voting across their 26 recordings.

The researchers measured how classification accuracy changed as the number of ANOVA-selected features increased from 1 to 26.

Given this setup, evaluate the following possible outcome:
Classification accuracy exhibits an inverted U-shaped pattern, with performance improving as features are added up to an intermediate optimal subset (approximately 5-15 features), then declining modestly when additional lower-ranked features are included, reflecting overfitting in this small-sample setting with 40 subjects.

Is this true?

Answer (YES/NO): NO